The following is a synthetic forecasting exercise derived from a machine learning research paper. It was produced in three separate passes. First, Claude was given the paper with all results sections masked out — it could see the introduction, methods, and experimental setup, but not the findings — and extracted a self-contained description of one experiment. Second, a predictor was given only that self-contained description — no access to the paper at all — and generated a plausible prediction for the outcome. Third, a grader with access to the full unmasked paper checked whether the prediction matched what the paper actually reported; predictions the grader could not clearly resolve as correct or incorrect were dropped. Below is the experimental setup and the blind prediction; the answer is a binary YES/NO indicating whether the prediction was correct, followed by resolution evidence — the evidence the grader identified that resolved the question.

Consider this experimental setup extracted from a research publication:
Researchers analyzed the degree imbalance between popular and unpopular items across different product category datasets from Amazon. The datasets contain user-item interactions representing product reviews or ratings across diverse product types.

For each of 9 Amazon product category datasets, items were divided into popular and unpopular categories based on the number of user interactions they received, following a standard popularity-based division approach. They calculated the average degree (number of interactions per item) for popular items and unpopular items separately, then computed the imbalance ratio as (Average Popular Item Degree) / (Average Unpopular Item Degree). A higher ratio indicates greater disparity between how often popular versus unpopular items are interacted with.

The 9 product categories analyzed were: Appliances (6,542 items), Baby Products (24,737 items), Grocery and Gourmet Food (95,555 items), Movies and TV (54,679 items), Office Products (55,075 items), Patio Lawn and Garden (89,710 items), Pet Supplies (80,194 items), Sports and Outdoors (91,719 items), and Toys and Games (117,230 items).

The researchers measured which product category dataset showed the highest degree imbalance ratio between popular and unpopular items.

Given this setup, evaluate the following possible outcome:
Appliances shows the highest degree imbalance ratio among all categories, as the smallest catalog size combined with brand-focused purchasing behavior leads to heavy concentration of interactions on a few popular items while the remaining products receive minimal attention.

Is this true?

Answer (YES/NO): NO